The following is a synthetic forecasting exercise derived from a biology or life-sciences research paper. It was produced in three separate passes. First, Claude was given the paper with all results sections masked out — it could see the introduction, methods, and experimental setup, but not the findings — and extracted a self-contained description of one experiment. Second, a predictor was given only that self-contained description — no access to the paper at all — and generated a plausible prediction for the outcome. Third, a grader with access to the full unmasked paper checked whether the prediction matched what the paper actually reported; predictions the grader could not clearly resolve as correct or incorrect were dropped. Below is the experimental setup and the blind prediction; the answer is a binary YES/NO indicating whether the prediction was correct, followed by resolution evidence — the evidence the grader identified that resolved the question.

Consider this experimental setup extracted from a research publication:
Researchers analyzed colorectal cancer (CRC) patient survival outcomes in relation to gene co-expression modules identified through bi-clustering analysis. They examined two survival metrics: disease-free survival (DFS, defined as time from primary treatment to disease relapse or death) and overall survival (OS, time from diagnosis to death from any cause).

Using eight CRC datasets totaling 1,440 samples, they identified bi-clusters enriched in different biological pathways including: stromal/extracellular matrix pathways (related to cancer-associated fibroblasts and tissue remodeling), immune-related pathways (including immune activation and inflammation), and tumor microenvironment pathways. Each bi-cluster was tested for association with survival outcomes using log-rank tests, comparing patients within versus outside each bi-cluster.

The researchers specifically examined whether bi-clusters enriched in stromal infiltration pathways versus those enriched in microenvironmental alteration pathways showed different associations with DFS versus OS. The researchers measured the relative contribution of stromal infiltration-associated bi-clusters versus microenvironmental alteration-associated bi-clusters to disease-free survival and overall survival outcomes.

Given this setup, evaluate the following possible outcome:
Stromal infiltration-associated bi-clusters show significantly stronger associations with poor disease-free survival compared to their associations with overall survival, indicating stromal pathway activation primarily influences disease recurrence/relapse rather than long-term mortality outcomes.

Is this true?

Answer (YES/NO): NO